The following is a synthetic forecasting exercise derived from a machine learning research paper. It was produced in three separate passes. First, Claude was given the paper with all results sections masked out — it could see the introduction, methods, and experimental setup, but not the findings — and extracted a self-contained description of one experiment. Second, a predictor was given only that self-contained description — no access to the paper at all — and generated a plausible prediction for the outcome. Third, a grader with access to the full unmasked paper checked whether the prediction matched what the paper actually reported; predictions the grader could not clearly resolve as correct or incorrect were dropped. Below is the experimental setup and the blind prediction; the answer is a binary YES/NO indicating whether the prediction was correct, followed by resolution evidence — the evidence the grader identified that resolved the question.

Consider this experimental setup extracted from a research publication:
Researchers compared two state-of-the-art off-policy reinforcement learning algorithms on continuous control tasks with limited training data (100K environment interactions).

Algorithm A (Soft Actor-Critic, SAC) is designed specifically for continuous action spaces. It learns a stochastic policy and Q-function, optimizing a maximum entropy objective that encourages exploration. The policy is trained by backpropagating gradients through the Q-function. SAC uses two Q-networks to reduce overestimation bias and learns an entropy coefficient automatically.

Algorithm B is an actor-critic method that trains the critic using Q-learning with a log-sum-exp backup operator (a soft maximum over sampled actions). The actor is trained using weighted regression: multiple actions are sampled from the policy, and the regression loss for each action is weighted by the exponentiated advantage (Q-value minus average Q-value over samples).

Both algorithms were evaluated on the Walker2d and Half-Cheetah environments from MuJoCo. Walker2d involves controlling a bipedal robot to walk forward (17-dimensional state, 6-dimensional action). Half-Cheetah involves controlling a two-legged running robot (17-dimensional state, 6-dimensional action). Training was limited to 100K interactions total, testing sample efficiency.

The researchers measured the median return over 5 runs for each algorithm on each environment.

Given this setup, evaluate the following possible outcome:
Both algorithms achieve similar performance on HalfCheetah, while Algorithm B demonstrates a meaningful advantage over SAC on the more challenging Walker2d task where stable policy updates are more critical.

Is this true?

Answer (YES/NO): NO